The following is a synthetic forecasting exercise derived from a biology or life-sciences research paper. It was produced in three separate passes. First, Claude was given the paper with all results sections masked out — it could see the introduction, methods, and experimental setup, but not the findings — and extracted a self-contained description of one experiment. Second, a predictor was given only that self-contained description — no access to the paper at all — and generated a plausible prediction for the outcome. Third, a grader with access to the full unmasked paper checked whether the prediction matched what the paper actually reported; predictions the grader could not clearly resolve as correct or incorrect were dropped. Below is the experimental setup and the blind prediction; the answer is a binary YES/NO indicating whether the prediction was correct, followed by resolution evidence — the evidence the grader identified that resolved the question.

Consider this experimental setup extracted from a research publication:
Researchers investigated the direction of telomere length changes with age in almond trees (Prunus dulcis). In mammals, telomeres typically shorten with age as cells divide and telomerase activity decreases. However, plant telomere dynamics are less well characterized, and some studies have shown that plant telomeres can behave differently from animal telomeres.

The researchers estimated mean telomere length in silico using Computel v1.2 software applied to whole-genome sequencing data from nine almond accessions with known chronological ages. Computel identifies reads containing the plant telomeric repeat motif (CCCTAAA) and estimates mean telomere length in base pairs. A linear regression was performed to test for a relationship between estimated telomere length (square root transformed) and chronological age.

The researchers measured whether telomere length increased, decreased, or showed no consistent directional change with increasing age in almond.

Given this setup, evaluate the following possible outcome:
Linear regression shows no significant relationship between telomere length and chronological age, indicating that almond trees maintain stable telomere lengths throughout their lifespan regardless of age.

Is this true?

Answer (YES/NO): NO